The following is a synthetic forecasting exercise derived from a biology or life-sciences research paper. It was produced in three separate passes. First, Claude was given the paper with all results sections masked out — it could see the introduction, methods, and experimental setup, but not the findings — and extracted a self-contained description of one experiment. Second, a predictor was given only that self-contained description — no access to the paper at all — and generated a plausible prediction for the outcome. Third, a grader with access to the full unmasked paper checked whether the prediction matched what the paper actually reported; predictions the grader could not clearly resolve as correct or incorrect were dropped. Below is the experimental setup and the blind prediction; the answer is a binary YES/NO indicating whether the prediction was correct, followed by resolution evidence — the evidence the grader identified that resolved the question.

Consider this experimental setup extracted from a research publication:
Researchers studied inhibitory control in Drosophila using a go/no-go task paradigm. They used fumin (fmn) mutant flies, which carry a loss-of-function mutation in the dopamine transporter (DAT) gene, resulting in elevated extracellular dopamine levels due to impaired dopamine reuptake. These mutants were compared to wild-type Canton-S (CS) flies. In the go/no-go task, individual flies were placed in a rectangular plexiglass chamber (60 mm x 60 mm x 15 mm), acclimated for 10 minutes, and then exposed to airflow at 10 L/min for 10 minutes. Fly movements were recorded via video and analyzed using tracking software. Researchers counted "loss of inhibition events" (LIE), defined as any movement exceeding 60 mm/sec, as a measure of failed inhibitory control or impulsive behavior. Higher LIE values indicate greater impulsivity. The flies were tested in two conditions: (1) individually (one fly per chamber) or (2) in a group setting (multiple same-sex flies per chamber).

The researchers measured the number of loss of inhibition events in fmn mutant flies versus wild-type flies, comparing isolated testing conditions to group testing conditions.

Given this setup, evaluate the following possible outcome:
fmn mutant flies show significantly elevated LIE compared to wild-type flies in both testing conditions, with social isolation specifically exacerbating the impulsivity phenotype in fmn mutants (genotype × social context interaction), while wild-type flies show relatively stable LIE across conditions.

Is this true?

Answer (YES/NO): NO